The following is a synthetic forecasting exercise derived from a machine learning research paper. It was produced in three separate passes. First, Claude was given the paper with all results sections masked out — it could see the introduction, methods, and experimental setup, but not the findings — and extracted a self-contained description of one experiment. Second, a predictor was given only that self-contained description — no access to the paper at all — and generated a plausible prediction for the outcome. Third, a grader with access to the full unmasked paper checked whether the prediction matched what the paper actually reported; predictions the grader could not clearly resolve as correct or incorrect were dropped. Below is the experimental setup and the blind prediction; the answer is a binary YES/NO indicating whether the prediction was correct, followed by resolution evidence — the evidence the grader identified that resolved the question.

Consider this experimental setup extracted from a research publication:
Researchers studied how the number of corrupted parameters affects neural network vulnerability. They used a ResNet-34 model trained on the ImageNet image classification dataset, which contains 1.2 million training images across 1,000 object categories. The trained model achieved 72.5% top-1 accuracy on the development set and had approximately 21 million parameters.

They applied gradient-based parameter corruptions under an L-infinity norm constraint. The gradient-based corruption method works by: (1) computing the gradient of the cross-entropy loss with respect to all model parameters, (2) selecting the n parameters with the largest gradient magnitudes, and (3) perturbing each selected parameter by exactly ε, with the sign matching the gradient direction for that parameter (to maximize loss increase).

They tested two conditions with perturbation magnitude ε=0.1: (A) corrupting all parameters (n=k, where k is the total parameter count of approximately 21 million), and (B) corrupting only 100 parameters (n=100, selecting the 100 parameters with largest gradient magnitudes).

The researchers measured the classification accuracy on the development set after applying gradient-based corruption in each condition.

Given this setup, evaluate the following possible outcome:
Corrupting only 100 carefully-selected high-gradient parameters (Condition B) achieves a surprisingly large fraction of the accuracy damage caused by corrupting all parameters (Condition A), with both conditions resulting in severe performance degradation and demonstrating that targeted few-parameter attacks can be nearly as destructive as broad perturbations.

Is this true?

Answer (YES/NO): NO